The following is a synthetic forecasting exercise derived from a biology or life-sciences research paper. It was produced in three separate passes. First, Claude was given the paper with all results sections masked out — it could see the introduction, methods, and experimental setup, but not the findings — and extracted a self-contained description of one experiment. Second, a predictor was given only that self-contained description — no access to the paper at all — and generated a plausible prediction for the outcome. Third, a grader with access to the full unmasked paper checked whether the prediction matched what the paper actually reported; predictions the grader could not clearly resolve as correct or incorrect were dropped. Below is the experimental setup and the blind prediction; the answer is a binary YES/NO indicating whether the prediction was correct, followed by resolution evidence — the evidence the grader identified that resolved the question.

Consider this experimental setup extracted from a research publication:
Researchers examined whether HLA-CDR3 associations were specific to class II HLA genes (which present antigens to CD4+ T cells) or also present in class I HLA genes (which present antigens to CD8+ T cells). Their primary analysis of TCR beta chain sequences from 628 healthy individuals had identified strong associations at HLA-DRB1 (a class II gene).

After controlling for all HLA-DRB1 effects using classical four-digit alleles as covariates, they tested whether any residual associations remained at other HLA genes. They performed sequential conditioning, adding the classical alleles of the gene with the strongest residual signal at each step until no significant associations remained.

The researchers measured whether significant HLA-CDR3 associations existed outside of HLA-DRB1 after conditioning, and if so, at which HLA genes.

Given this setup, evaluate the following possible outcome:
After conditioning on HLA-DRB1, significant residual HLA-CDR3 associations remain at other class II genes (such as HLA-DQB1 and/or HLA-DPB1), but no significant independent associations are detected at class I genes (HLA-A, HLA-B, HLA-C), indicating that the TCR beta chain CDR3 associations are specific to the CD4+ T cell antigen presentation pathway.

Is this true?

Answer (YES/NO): NO